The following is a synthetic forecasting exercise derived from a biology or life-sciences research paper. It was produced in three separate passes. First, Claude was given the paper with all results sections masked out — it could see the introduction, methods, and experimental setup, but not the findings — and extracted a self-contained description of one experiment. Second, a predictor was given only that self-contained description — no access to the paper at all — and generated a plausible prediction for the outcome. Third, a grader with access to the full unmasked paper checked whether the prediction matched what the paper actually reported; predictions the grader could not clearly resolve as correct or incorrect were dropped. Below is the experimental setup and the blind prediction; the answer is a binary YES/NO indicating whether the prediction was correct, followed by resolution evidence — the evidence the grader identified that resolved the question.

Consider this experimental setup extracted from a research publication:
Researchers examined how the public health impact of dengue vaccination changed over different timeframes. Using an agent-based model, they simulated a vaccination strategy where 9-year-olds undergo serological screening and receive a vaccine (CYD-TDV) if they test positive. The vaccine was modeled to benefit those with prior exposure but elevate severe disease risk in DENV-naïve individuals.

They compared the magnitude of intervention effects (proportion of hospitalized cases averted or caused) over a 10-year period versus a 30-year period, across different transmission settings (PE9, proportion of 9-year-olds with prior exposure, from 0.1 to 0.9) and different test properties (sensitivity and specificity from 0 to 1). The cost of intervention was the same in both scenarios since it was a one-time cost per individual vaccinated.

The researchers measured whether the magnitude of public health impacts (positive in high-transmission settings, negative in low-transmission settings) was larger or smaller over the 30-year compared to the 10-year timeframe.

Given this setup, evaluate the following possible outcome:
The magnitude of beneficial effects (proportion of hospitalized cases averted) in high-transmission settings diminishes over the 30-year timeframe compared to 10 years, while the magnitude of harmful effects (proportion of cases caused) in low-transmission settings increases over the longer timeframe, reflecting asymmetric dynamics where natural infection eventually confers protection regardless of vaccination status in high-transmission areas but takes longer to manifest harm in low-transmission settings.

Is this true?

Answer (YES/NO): NO